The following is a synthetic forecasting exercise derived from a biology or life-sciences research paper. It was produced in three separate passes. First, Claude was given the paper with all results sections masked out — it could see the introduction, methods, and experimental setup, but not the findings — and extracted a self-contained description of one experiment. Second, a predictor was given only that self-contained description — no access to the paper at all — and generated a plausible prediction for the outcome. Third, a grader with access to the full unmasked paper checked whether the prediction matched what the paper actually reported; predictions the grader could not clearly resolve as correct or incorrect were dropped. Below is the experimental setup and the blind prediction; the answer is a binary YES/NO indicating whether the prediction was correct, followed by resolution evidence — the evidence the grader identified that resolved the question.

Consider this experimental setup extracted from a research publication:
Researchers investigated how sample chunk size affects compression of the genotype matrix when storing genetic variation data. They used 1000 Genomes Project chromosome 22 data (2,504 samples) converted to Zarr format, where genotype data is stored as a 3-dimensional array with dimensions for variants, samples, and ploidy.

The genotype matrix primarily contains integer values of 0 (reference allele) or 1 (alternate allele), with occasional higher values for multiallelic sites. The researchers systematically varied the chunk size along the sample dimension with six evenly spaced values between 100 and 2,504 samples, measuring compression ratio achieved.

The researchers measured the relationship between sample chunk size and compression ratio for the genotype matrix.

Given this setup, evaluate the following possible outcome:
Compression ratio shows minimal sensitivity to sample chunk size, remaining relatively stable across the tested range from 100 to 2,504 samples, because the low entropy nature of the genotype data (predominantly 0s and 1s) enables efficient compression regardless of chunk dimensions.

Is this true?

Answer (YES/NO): NO